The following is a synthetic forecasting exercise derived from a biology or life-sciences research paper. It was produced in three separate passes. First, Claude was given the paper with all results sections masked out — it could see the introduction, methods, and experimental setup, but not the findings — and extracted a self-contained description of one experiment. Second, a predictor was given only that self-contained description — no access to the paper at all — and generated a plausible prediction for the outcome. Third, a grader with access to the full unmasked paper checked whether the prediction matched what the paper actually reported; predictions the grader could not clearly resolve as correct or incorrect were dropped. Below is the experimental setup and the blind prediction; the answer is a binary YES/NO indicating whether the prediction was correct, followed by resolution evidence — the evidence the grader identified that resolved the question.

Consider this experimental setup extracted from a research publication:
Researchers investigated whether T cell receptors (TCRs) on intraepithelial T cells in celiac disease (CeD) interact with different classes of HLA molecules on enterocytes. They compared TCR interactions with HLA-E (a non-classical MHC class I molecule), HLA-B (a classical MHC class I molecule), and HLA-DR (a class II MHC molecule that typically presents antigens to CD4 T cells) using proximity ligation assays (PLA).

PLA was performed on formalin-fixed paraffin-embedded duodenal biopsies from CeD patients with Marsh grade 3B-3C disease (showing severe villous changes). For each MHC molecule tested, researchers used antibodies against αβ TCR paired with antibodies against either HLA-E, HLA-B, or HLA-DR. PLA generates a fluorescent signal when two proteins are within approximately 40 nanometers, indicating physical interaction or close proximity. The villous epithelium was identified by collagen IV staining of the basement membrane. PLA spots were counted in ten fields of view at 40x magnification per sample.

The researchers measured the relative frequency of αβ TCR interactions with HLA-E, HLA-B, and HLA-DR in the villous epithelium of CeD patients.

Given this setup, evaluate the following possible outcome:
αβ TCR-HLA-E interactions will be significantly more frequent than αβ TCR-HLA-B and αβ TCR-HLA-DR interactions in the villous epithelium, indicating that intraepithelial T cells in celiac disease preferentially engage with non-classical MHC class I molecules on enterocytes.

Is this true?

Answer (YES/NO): YES